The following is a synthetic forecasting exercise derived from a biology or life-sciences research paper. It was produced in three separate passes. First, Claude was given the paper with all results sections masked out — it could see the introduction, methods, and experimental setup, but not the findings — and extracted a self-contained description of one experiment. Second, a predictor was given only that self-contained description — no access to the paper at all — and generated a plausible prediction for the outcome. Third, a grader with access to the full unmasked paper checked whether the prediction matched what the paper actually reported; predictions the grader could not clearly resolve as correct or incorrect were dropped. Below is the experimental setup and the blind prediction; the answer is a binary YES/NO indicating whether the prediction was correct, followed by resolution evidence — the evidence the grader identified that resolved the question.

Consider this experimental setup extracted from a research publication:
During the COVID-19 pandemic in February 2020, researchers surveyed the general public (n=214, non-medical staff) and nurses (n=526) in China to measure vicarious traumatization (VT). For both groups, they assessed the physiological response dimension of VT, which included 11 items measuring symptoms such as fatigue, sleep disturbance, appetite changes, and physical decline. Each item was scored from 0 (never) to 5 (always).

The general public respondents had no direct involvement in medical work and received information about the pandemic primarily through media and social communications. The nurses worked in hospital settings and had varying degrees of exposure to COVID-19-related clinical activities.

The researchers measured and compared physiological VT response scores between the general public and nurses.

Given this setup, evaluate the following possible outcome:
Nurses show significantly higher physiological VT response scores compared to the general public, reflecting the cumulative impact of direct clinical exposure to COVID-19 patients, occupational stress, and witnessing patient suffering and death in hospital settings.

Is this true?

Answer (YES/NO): NO